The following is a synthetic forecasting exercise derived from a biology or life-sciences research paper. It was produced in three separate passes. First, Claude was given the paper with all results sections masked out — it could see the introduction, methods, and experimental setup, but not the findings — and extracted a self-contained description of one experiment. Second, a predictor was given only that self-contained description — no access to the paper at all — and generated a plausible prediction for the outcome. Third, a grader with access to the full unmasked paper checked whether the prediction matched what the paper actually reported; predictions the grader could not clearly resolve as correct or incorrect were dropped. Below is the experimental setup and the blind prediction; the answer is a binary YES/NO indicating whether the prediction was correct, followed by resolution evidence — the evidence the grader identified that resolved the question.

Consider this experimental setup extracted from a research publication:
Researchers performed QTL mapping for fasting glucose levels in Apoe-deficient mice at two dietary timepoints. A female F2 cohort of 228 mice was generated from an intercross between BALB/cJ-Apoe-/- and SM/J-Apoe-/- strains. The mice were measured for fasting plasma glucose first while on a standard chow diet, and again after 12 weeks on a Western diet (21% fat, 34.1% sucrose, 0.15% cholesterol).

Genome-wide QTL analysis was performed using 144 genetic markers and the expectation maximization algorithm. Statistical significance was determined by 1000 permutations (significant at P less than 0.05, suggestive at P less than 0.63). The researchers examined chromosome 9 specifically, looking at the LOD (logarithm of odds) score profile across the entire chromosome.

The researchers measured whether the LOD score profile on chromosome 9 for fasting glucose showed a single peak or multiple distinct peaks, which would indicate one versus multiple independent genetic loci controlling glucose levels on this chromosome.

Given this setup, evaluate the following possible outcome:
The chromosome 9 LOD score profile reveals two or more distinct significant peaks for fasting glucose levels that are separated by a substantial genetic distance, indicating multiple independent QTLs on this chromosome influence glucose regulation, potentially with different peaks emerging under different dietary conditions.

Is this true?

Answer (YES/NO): NO